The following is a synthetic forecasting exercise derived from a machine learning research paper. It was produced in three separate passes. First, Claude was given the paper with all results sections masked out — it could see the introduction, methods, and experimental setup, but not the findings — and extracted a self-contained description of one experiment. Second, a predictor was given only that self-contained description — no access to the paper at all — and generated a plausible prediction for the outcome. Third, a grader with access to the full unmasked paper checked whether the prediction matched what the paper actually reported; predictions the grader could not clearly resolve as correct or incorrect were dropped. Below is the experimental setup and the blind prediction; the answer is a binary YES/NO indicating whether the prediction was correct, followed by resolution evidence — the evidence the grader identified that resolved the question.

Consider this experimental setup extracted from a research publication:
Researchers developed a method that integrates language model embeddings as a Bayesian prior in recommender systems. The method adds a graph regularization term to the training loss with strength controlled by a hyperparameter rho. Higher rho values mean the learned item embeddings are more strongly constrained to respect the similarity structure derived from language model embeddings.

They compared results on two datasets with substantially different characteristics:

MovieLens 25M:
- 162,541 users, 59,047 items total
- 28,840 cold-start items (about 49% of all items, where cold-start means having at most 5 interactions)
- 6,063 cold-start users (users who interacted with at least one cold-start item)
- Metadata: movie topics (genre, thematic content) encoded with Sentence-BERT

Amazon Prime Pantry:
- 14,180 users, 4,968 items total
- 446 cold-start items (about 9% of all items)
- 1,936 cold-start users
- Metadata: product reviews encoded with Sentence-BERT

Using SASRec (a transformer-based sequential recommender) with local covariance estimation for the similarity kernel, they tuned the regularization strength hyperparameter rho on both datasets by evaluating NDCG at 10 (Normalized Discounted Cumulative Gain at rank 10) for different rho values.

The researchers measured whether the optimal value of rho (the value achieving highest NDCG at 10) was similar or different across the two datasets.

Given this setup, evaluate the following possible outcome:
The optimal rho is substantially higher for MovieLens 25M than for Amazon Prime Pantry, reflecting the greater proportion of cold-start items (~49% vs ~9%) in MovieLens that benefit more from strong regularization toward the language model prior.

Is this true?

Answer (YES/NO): NO